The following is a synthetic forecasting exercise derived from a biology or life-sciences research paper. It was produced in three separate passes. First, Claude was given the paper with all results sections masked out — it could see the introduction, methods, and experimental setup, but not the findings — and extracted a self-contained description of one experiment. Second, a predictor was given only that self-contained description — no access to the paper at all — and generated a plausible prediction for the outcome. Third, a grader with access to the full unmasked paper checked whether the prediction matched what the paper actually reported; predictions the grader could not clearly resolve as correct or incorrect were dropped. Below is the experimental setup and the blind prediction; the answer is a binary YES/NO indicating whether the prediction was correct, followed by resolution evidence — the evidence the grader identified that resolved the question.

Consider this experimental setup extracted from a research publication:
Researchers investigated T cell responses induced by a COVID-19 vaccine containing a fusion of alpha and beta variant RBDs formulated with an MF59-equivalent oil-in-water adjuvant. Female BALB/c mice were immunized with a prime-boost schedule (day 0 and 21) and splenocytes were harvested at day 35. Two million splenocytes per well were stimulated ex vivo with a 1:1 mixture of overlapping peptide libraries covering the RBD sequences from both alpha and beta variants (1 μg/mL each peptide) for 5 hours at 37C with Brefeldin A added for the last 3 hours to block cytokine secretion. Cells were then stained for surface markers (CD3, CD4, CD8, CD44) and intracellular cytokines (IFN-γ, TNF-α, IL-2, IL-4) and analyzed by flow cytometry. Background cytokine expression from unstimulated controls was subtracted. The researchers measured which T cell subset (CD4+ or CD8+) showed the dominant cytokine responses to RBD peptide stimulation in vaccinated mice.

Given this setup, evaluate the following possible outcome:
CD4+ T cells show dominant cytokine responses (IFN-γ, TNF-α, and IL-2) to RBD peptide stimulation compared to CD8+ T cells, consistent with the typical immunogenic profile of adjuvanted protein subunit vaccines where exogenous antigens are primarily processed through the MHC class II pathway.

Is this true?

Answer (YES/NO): NO